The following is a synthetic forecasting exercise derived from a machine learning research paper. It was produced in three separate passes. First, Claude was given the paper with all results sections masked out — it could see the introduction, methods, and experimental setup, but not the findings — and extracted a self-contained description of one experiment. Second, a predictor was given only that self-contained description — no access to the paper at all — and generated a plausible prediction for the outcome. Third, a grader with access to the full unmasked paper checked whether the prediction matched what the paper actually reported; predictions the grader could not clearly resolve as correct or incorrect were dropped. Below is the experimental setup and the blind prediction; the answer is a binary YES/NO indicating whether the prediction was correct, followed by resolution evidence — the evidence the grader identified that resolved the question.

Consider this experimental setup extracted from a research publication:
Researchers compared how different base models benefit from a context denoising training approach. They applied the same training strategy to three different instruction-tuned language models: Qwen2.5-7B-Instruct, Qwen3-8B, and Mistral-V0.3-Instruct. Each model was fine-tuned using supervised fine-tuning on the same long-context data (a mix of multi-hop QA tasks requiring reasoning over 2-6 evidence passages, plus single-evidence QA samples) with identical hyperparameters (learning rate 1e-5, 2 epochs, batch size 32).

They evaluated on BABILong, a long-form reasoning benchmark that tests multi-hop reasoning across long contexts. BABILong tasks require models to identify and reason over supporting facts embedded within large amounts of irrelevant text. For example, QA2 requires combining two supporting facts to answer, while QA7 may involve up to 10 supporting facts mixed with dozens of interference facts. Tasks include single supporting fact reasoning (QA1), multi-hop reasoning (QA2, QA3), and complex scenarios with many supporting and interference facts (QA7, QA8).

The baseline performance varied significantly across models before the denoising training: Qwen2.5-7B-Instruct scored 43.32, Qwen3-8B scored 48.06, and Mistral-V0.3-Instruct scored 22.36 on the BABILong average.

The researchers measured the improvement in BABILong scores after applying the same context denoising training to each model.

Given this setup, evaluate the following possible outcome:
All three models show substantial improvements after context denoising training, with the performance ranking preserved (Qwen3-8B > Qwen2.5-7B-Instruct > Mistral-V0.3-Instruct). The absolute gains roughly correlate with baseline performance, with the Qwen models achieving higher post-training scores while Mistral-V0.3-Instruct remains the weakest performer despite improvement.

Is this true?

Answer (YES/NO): NO